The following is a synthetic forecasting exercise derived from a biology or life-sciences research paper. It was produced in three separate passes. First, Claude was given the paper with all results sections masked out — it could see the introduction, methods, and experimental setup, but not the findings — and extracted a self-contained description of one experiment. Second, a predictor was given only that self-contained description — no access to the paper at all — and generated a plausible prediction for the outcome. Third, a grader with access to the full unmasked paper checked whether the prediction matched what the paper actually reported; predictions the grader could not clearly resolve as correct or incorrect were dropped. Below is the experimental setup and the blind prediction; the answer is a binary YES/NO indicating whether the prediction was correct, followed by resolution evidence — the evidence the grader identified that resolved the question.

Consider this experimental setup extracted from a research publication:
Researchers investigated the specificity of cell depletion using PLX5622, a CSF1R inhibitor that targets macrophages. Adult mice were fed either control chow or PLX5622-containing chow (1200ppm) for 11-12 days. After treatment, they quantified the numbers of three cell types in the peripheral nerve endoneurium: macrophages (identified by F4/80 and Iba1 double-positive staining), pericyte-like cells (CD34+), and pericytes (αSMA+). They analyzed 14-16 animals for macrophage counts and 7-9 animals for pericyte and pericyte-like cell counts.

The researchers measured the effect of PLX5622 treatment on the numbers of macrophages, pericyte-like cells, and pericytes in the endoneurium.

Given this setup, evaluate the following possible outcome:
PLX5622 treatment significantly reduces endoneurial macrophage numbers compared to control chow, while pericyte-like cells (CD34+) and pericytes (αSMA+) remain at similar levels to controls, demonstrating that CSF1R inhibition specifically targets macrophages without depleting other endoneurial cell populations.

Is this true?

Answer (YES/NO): YES